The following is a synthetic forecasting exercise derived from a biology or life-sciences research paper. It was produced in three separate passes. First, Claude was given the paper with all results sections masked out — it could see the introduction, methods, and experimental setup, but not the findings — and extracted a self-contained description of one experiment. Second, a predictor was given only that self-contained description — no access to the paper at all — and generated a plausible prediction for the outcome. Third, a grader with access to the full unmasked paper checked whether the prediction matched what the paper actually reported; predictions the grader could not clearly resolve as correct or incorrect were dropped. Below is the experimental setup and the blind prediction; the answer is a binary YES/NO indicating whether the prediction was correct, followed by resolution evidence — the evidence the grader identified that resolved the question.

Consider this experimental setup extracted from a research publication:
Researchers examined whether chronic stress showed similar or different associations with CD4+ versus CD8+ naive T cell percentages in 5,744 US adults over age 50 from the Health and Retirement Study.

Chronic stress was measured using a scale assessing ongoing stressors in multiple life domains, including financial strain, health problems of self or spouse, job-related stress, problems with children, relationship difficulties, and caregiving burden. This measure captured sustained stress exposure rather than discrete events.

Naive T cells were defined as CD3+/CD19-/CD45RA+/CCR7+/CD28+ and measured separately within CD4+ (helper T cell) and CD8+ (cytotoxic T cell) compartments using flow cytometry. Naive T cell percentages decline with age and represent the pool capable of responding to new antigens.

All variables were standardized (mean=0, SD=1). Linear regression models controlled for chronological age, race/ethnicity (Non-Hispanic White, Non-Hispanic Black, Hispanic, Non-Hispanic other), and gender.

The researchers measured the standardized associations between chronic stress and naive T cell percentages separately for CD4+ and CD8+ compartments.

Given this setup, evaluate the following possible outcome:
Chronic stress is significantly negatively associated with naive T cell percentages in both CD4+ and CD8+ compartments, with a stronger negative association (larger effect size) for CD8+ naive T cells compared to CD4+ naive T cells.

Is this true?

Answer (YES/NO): NO